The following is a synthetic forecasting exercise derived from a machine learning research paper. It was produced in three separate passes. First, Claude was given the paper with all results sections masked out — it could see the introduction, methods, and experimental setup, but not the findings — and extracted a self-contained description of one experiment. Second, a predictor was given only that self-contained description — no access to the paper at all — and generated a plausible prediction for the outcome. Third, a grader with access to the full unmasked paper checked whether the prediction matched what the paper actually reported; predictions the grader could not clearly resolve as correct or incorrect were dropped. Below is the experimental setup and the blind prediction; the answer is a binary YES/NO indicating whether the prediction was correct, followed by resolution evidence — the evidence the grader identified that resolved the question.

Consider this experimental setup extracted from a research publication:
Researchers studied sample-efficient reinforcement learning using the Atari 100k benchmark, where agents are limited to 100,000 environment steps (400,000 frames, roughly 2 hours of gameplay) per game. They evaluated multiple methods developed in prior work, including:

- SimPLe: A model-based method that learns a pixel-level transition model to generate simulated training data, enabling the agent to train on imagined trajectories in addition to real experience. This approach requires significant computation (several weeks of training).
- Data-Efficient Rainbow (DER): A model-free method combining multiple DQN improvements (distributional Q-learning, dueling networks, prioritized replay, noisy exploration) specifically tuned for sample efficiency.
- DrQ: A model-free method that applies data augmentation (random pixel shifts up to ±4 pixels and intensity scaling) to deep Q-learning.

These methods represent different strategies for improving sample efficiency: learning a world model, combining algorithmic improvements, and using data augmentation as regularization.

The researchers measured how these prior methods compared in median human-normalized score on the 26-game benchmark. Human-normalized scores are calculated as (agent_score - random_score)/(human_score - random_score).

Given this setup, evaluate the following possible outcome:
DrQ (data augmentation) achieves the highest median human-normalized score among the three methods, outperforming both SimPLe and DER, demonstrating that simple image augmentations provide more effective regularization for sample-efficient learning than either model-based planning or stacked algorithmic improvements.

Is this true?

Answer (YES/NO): YES